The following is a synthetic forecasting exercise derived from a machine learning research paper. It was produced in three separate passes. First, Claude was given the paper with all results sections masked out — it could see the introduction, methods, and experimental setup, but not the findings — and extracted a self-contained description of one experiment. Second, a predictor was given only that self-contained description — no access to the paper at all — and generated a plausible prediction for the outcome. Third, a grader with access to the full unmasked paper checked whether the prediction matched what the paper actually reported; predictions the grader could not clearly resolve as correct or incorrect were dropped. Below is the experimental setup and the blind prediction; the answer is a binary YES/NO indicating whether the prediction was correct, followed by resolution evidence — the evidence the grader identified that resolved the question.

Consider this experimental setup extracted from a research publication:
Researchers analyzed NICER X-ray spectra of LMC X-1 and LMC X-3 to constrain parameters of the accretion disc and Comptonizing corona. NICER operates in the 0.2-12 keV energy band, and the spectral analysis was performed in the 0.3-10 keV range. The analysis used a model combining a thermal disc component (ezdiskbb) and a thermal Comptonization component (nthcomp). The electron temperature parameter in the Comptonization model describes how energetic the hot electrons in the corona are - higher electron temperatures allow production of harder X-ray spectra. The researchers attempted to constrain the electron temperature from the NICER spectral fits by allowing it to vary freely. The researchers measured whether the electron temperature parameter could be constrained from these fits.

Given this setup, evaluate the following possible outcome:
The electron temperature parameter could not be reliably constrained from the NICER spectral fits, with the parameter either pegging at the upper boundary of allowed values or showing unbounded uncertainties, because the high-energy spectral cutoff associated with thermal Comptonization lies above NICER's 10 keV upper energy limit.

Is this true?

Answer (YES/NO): YES